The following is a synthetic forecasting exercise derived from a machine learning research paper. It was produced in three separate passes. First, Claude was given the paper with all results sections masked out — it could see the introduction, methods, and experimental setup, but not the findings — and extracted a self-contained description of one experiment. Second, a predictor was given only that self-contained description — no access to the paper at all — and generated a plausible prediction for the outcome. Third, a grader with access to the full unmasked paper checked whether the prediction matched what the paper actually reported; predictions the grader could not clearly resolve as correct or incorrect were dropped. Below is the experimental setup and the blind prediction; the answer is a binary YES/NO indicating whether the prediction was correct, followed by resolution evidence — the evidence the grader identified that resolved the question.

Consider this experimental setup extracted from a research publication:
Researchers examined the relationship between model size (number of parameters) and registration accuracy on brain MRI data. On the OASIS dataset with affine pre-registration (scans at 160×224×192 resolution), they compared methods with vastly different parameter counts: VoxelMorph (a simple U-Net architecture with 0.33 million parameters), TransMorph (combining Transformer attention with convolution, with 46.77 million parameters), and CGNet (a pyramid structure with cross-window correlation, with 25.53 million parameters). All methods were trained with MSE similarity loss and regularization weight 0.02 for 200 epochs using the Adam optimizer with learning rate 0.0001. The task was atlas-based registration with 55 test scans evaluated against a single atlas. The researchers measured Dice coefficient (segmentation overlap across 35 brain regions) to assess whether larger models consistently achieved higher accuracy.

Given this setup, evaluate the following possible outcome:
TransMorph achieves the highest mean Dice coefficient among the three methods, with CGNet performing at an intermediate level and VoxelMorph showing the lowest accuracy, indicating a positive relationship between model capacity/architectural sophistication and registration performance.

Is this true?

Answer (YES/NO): NO